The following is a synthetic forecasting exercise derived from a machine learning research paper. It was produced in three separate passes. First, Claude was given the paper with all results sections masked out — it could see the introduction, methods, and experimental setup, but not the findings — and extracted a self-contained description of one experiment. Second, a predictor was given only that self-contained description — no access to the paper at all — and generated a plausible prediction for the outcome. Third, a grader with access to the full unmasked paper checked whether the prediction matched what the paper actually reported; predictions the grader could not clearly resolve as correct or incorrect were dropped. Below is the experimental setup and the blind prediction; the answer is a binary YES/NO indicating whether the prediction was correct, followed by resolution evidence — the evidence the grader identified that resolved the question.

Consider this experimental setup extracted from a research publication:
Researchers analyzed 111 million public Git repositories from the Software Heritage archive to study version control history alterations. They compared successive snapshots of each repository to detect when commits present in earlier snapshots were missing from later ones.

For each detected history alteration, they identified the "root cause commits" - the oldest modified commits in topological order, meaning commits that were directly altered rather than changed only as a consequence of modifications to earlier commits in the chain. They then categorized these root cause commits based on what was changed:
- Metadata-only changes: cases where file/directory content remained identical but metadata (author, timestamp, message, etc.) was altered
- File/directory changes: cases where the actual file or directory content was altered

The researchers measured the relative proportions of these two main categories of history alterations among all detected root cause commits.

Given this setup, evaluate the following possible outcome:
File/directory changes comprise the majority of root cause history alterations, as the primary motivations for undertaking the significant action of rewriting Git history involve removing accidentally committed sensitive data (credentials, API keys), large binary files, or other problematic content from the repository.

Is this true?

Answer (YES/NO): YES